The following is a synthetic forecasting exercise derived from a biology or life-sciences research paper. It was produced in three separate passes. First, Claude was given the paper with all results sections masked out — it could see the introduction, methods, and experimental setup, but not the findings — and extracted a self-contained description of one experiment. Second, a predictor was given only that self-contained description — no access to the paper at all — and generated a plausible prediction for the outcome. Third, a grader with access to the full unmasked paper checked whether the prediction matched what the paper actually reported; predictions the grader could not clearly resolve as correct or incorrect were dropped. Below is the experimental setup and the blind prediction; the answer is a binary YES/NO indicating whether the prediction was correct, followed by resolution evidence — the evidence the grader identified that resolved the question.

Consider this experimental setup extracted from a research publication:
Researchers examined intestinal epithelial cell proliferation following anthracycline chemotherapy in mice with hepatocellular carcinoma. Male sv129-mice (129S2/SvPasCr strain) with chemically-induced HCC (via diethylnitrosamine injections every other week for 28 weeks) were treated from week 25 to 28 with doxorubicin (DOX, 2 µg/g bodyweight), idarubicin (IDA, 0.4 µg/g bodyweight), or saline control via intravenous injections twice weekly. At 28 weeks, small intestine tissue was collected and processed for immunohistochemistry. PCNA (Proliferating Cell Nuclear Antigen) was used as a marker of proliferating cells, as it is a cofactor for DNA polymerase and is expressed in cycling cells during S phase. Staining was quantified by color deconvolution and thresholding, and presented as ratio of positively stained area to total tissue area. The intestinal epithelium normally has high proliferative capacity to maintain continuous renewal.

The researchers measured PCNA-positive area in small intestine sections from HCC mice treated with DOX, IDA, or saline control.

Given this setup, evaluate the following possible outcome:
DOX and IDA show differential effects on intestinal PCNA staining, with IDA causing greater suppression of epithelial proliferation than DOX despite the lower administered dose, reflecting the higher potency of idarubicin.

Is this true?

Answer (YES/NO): NO